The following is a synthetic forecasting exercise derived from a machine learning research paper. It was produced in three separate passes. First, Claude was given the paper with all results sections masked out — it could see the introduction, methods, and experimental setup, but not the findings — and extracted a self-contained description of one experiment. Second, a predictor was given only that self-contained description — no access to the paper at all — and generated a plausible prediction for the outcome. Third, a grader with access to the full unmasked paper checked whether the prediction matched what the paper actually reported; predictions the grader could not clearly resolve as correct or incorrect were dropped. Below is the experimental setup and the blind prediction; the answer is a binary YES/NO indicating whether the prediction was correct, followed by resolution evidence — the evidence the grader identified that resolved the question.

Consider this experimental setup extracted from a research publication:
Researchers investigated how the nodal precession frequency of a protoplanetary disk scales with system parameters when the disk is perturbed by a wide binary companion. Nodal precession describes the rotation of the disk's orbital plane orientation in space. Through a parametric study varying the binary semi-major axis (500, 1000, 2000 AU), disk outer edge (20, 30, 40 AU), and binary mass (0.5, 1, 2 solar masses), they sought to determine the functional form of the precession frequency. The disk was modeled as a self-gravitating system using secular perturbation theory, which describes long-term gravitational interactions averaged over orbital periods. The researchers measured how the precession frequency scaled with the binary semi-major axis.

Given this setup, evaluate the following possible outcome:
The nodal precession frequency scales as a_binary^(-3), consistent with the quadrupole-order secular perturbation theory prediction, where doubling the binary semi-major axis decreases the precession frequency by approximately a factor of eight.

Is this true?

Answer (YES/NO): YES